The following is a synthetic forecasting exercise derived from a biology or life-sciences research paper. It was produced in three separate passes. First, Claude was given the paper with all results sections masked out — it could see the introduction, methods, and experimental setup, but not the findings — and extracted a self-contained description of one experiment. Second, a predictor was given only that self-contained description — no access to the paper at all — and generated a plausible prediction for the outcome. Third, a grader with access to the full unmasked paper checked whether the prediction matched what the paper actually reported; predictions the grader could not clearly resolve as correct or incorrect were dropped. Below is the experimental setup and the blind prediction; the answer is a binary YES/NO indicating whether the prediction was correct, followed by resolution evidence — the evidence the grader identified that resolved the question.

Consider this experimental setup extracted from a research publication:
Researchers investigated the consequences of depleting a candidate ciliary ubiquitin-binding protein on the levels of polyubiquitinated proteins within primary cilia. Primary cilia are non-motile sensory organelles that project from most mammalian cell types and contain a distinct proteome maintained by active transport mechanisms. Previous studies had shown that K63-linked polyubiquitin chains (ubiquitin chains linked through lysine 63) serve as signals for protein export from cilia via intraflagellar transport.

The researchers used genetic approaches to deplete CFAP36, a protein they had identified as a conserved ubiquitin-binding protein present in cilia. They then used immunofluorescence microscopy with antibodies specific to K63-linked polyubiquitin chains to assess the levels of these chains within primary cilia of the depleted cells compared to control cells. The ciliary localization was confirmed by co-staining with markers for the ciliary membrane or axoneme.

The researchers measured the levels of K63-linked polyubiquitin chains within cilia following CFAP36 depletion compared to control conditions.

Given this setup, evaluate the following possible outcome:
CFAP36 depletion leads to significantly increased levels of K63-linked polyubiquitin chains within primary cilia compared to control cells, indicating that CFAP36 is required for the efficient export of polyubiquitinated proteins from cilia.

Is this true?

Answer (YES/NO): YES